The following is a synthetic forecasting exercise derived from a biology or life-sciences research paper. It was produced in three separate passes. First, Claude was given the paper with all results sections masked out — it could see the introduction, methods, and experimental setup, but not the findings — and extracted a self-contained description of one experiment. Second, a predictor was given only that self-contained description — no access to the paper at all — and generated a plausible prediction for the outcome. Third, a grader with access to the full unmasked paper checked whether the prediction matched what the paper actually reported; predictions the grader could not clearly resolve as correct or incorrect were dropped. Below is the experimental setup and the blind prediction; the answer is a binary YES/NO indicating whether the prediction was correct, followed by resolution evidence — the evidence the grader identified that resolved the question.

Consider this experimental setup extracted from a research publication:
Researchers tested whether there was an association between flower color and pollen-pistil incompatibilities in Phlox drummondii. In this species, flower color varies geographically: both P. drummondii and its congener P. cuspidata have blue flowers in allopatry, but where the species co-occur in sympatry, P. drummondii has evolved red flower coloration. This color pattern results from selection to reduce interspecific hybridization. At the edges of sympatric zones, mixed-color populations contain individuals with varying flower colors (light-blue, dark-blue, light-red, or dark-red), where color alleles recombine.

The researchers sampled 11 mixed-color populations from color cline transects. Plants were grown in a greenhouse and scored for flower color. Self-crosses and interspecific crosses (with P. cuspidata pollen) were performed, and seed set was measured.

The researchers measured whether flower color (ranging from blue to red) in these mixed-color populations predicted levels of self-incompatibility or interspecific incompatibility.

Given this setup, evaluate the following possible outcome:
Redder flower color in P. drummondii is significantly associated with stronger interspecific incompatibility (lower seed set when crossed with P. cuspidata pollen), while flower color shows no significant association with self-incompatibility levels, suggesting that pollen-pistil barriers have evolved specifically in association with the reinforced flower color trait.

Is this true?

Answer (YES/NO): NO